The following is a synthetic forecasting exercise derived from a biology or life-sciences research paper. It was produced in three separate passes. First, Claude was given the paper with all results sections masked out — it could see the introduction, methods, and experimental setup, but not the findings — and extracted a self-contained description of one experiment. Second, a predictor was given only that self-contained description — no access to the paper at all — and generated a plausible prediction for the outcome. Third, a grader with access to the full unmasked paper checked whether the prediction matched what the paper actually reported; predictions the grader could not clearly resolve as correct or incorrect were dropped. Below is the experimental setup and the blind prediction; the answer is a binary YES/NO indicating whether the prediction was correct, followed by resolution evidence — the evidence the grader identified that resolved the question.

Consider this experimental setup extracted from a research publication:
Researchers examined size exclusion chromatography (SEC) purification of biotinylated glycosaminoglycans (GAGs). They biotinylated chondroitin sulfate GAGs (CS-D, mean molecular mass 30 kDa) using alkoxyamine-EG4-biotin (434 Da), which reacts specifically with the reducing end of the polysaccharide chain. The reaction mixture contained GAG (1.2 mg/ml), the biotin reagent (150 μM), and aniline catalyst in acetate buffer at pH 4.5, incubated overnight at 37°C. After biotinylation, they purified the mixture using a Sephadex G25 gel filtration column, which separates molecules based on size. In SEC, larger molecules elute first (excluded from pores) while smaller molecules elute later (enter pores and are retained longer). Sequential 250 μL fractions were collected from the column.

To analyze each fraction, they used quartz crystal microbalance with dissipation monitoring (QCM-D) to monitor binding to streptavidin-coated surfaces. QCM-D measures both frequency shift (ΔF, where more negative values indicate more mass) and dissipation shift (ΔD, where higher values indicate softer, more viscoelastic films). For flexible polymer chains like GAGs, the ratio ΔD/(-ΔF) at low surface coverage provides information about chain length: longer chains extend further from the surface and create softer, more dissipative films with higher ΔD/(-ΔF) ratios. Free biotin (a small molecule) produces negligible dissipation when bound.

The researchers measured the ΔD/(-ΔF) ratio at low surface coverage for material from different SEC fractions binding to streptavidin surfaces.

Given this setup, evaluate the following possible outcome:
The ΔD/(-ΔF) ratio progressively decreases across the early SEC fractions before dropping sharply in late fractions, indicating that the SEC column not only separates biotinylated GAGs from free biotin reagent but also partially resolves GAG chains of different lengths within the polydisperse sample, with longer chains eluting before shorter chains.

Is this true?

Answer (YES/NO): NO